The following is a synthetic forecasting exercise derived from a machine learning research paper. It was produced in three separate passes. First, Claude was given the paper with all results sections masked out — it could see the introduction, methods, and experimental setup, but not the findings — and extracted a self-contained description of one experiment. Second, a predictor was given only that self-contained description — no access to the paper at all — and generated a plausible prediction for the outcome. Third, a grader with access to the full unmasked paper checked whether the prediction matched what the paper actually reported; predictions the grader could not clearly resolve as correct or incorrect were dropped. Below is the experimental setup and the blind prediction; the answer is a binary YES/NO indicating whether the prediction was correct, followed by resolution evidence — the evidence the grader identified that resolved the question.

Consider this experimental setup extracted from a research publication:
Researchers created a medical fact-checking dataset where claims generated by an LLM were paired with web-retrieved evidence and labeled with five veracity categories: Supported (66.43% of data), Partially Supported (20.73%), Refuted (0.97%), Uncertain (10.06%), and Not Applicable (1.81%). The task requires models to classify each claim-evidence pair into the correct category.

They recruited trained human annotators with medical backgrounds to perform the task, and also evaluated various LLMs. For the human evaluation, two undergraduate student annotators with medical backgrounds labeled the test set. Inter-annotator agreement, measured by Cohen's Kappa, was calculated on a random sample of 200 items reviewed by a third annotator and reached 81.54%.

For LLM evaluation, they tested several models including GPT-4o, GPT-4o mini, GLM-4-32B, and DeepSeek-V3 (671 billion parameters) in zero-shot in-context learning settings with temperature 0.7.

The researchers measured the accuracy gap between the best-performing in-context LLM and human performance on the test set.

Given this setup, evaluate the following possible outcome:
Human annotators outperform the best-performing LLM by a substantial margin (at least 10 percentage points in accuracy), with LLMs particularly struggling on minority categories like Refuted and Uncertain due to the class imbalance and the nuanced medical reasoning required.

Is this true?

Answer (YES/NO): YES